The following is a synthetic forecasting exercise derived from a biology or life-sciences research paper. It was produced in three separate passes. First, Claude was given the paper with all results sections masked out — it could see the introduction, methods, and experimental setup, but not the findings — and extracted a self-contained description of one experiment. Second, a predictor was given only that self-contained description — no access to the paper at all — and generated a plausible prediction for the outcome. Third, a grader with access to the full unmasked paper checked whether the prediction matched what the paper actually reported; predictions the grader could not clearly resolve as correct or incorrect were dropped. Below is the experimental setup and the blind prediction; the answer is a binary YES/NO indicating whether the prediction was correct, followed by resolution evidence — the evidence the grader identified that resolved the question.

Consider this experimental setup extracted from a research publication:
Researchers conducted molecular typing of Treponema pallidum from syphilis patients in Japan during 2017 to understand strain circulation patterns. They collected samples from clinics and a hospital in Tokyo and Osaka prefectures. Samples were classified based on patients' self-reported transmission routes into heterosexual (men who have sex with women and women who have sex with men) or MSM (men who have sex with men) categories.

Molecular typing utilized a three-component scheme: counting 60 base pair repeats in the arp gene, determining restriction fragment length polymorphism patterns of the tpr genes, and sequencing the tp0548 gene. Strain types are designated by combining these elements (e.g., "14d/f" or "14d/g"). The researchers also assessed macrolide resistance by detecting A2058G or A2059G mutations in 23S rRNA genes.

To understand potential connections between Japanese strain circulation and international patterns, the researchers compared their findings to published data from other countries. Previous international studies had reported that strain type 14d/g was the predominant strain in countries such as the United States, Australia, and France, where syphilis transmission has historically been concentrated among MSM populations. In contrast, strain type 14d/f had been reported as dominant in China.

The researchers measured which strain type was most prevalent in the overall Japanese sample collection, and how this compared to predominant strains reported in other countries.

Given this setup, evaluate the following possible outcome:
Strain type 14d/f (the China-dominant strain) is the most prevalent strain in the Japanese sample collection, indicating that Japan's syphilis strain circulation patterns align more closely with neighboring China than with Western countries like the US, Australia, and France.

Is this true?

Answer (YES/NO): YES